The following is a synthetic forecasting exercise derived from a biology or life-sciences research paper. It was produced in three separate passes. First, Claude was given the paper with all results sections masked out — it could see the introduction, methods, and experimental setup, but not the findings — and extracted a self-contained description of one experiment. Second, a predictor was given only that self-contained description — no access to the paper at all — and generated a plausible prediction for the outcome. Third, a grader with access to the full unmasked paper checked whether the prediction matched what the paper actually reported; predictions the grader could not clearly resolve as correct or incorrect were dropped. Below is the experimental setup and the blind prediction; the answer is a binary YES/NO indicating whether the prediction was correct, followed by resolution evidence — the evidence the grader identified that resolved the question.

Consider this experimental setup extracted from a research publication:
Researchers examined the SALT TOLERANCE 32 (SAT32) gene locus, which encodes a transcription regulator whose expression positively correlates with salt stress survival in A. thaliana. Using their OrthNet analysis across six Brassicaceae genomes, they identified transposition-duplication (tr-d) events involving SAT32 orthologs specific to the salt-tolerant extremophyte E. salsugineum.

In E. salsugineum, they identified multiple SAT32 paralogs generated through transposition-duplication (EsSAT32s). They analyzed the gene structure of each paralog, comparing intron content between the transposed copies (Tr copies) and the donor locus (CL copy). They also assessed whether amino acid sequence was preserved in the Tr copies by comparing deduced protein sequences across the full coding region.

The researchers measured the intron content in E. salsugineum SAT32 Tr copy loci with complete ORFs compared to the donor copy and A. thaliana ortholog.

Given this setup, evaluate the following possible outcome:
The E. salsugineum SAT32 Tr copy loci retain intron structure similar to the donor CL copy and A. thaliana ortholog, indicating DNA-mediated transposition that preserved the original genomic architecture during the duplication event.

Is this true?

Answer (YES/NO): NO